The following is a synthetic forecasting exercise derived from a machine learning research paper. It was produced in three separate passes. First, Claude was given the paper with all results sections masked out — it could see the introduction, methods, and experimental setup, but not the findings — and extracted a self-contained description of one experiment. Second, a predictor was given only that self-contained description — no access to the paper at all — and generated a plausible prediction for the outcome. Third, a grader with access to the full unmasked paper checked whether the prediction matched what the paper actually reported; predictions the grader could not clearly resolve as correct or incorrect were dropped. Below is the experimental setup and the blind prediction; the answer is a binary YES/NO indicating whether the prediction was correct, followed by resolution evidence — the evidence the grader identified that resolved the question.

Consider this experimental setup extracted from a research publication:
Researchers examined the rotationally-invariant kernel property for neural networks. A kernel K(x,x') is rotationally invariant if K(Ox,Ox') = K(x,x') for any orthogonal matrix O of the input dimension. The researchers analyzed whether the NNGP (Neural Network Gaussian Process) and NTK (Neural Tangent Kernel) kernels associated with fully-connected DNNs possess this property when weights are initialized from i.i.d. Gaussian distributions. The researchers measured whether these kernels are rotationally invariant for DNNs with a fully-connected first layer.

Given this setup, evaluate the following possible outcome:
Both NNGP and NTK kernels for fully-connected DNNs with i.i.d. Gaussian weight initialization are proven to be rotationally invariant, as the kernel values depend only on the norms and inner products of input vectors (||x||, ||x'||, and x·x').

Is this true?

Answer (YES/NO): YES